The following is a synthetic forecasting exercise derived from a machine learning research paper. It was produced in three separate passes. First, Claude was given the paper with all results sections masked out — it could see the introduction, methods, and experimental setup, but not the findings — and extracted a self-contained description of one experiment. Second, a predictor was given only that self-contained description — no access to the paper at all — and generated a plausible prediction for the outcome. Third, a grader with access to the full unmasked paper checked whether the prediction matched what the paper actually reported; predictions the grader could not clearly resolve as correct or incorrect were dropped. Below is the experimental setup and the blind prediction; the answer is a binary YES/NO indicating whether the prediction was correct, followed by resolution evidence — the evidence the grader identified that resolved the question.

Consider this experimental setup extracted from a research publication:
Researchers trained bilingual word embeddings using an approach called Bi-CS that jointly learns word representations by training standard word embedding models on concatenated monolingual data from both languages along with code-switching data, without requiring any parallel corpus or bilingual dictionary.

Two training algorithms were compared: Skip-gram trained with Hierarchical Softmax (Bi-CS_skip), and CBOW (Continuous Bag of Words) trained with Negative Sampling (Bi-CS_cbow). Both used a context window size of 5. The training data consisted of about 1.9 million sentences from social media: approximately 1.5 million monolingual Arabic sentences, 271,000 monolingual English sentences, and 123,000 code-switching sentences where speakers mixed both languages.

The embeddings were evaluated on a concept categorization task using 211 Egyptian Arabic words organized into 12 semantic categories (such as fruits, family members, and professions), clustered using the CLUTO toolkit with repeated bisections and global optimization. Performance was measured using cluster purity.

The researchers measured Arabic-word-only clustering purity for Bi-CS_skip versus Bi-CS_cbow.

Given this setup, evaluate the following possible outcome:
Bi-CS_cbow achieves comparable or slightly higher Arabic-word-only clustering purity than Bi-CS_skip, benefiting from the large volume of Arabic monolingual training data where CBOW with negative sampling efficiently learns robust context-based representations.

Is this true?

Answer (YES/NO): YES